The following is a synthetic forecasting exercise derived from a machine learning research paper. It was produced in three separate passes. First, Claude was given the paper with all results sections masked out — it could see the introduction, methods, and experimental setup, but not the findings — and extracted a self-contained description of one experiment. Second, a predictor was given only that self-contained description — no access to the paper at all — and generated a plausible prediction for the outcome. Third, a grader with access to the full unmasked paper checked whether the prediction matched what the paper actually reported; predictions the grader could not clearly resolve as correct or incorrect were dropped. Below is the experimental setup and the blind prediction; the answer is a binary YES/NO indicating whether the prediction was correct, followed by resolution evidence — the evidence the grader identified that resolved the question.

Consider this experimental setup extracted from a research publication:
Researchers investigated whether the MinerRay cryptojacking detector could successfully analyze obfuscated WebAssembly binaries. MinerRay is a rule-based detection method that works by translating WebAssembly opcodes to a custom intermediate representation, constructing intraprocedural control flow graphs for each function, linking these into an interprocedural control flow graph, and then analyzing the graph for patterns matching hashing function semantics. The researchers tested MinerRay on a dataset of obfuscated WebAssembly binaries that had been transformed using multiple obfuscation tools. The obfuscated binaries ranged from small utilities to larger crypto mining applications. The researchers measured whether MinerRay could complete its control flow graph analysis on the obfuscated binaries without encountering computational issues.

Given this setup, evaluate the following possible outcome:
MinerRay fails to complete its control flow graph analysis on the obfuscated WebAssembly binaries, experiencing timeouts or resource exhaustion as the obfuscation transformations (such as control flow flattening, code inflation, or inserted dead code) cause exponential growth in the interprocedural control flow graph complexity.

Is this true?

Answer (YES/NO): YES